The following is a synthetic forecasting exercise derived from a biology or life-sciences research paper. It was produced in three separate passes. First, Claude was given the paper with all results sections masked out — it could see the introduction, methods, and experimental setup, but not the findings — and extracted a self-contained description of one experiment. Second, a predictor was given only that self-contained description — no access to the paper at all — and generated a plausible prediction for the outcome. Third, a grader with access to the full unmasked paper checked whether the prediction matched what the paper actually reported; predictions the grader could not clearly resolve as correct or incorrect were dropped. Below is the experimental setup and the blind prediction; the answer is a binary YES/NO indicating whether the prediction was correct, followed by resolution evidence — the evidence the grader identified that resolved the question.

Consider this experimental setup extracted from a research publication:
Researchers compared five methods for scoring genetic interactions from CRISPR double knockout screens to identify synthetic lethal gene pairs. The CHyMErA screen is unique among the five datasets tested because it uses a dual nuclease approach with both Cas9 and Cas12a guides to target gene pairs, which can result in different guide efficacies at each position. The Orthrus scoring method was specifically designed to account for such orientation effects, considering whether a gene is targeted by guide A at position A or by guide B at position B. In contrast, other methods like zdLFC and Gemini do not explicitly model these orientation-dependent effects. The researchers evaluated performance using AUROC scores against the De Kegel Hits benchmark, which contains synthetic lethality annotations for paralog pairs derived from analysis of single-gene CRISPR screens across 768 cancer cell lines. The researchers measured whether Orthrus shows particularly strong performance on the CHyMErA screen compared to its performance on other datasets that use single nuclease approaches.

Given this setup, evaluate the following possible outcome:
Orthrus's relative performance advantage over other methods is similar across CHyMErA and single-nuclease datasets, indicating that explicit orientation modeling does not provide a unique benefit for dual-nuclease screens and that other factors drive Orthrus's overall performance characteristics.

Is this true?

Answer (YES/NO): NO